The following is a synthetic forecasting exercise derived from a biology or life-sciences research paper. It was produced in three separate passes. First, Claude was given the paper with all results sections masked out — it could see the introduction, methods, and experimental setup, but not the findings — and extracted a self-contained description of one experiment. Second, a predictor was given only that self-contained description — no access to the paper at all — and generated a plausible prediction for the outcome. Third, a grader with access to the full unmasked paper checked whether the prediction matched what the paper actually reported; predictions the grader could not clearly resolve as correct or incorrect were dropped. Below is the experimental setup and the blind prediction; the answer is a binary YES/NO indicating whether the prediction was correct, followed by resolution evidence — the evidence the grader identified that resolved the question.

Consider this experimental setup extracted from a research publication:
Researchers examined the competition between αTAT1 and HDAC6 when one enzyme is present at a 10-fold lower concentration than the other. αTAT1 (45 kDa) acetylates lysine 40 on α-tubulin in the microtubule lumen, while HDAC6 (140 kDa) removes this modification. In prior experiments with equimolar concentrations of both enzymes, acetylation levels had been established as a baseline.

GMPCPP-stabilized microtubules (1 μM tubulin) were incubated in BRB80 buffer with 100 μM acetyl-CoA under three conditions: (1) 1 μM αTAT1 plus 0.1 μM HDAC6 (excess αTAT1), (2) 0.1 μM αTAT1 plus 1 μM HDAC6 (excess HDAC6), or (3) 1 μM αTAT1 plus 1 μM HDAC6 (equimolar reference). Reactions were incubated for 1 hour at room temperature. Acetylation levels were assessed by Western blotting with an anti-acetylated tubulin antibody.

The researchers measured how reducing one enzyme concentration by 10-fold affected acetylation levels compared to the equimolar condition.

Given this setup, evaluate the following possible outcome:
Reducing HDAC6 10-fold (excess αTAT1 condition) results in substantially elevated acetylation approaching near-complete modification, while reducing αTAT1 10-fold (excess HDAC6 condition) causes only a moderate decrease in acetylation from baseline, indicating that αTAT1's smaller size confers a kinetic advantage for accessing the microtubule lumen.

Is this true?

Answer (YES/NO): NO